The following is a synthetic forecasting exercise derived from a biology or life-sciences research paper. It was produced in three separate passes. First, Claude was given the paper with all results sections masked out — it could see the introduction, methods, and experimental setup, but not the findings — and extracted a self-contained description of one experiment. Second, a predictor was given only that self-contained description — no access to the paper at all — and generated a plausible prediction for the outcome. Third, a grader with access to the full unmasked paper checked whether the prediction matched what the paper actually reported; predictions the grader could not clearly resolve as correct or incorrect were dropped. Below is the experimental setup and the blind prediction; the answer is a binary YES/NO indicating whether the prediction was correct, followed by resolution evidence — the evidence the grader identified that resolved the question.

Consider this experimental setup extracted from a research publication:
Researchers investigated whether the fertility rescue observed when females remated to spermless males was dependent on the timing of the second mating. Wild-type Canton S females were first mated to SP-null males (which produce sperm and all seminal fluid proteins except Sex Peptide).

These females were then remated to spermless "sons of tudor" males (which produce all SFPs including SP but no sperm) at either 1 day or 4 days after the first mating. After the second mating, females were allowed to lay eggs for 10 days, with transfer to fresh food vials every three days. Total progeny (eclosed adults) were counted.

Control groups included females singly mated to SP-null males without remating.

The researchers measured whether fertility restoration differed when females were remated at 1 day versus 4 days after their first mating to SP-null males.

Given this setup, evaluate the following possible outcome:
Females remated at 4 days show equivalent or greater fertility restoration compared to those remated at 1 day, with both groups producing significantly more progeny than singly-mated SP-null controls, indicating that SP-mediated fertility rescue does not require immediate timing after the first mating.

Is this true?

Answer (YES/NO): YES